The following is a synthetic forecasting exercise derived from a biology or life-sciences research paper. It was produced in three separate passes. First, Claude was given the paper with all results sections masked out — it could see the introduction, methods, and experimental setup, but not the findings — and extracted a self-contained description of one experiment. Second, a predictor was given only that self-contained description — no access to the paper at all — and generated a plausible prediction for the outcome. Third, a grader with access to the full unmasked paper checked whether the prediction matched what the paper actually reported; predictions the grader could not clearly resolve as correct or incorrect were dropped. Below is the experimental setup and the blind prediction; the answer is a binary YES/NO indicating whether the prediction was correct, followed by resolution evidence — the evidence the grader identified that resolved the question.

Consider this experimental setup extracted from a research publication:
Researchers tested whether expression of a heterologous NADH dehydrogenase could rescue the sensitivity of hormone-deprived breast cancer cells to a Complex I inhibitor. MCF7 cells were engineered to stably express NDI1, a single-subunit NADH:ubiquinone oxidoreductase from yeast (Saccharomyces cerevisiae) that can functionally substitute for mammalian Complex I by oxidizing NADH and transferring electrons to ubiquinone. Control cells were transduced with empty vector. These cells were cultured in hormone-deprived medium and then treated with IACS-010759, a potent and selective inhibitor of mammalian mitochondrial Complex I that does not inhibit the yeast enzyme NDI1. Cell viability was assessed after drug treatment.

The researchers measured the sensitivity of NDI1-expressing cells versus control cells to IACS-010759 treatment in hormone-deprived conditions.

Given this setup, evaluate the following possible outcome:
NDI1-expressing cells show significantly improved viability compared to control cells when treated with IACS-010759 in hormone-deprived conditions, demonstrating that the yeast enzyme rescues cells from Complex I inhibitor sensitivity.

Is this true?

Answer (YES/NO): YES